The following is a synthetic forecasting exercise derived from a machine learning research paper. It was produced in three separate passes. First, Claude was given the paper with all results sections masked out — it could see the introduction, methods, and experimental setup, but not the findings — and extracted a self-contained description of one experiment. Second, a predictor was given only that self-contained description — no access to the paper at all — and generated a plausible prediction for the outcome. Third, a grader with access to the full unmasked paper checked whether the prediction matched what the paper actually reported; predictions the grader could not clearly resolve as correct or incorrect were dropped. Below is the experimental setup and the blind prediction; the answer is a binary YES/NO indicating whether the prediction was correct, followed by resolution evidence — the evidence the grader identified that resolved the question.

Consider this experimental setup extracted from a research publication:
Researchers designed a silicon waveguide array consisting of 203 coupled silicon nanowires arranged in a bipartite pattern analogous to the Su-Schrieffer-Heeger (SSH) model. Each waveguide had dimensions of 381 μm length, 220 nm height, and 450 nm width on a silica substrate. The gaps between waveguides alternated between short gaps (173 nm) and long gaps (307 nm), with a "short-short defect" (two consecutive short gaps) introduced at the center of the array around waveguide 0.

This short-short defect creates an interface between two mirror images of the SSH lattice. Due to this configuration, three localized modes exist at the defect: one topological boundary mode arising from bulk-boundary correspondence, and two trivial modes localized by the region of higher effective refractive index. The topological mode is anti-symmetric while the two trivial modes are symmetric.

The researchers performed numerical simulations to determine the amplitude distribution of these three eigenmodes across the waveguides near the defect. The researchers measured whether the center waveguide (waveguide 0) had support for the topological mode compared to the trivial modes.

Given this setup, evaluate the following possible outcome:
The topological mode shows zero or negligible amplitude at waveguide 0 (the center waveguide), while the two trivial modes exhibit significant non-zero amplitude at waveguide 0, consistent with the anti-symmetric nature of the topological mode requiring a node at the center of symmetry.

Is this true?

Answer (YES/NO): YES